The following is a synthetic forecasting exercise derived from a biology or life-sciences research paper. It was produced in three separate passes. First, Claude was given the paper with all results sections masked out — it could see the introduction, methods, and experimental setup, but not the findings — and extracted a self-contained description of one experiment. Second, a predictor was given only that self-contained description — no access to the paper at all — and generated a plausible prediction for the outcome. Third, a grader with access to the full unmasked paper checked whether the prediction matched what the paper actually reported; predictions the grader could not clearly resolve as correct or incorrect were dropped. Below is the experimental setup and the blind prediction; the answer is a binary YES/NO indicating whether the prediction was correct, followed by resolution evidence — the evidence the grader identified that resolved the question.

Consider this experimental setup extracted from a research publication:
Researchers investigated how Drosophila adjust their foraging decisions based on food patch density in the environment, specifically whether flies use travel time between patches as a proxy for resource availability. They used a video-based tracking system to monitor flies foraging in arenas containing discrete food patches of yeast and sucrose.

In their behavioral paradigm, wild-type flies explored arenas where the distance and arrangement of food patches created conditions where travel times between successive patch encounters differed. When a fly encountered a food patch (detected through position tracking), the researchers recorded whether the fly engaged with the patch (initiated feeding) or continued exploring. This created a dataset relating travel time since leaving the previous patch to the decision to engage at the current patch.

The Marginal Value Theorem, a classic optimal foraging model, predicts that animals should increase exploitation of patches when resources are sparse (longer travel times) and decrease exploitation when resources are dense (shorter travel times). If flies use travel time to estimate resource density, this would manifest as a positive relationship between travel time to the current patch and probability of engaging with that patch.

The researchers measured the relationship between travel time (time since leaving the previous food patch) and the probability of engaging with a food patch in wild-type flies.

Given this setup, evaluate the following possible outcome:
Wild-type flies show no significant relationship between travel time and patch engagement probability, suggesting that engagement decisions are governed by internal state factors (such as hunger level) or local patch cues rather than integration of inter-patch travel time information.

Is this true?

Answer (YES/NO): NO